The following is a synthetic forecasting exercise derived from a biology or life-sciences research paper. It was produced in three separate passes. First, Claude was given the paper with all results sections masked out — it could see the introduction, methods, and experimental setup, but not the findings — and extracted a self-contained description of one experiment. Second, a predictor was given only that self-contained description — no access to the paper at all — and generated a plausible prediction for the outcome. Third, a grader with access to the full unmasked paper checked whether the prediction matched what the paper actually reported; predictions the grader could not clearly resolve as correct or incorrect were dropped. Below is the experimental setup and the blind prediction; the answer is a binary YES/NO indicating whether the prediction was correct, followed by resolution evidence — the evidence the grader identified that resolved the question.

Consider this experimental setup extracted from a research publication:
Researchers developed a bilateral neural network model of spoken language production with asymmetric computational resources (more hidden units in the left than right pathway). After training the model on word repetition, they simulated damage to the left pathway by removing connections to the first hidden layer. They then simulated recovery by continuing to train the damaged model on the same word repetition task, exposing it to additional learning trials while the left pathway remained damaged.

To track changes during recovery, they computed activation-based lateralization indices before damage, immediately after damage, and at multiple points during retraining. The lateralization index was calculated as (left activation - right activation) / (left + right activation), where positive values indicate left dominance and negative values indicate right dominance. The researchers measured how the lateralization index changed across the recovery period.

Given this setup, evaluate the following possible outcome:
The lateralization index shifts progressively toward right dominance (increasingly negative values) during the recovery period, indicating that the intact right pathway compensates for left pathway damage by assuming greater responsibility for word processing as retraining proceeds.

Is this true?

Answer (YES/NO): NO